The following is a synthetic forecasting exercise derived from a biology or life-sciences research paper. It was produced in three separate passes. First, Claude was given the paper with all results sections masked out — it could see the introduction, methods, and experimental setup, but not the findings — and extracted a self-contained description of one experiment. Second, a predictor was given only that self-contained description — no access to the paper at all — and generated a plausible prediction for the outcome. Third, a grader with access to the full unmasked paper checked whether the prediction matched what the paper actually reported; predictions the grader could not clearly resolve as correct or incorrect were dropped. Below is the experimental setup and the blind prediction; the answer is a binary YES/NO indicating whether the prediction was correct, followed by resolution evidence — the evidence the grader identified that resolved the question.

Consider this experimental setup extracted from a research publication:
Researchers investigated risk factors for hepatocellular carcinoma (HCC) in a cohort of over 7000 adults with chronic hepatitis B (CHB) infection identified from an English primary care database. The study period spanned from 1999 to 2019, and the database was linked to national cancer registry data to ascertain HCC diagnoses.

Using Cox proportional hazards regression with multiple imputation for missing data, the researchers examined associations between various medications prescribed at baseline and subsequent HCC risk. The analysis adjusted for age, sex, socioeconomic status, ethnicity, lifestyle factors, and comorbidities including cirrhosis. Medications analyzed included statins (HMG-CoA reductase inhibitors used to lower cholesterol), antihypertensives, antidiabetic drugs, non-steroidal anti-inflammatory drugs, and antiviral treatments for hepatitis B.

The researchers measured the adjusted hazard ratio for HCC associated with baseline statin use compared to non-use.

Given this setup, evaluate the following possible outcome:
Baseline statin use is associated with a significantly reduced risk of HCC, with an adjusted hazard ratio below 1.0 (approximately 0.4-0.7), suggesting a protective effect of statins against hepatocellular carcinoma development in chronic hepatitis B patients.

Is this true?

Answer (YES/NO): YES